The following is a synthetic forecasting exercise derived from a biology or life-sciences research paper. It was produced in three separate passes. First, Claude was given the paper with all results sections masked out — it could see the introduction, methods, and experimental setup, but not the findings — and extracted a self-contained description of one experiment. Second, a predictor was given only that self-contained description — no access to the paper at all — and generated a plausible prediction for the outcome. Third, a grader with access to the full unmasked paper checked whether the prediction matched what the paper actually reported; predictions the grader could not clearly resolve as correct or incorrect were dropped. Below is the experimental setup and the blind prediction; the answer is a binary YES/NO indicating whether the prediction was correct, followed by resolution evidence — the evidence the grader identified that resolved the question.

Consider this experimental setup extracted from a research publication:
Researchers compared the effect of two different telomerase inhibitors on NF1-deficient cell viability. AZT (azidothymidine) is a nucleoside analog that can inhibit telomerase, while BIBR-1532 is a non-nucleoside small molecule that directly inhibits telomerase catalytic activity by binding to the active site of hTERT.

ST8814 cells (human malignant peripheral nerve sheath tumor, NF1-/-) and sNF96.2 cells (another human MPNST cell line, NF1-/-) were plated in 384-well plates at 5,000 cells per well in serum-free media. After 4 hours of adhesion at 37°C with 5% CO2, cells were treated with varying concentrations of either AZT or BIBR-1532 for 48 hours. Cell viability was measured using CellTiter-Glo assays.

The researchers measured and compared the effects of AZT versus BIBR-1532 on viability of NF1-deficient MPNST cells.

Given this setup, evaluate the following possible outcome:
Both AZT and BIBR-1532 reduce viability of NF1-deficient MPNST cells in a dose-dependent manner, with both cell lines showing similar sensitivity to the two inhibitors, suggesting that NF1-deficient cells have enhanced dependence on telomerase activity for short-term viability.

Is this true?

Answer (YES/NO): NO